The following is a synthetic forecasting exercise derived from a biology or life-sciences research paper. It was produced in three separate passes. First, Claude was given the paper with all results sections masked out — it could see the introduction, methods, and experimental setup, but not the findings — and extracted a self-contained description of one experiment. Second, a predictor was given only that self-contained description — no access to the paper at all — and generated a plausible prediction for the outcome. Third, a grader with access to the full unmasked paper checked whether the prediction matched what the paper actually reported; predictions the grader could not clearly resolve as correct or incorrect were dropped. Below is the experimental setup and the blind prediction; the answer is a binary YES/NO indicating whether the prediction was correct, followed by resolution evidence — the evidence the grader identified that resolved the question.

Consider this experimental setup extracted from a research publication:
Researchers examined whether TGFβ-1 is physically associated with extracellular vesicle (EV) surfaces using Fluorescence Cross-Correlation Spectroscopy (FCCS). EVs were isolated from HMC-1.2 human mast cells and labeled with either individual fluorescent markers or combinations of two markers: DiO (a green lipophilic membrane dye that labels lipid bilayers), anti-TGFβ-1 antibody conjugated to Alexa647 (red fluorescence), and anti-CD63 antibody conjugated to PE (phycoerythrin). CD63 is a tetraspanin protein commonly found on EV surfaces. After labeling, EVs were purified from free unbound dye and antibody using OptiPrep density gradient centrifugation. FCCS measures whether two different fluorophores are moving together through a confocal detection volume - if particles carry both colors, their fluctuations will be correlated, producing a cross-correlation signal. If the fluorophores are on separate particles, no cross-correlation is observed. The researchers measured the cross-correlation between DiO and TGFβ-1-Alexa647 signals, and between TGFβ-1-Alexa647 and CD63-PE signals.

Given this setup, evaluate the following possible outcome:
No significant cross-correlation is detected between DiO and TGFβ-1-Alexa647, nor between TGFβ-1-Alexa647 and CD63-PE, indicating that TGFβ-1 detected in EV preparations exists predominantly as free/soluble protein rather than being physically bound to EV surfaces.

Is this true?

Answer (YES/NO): NO